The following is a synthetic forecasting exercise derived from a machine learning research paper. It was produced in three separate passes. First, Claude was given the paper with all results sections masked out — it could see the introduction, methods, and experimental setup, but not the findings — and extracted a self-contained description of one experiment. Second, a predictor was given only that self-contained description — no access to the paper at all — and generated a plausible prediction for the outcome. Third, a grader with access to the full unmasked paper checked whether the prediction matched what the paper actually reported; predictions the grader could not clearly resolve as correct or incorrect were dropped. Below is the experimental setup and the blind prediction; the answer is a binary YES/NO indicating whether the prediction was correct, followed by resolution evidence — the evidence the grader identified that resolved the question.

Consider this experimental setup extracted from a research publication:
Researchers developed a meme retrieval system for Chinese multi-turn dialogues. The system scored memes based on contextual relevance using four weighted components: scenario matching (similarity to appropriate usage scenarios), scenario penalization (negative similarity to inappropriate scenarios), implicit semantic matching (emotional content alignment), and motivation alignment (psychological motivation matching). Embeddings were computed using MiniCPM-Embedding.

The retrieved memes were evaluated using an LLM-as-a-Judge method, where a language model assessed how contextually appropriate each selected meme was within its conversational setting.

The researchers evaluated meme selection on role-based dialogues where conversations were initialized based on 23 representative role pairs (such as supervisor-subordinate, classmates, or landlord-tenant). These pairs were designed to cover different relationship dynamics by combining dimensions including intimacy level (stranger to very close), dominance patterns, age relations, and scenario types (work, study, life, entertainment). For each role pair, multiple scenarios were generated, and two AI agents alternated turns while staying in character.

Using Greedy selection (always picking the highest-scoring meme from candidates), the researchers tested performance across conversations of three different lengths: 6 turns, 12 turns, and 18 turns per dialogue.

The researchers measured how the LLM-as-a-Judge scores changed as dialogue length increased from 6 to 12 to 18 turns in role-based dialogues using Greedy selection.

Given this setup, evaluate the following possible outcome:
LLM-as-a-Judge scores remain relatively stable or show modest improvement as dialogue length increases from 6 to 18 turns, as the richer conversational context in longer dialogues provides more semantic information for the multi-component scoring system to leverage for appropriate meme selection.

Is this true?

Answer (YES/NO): YES